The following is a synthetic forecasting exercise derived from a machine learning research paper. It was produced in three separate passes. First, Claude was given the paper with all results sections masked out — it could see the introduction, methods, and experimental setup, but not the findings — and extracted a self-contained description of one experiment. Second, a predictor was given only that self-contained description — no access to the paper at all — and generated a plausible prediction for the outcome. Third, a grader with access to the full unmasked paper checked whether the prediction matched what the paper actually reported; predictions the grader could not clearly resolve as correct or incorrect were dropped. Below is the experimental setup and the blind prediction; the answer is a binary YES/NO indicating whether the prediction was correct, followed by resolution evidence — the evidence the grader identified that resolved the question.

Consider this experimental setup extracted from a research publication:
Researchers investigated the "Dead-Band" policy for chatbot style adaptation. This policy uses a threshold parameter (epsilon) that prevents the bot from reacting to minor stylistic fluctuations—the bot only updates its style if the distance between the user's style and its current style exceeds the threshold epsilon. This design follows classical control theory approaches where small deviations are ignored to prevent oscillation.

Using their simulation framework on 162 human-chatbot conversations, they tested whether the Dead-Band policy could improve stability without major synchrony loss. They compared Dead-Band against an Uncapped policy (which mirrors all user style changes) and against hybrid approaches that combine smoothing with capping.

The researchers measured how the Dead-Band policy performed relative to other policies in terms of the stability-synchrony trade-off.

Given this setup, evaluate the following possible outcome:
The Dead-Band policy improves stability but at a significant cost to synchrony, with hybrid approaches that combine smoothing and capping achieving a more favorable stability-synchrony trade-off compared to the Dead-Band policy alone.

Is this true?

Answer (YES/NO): NO